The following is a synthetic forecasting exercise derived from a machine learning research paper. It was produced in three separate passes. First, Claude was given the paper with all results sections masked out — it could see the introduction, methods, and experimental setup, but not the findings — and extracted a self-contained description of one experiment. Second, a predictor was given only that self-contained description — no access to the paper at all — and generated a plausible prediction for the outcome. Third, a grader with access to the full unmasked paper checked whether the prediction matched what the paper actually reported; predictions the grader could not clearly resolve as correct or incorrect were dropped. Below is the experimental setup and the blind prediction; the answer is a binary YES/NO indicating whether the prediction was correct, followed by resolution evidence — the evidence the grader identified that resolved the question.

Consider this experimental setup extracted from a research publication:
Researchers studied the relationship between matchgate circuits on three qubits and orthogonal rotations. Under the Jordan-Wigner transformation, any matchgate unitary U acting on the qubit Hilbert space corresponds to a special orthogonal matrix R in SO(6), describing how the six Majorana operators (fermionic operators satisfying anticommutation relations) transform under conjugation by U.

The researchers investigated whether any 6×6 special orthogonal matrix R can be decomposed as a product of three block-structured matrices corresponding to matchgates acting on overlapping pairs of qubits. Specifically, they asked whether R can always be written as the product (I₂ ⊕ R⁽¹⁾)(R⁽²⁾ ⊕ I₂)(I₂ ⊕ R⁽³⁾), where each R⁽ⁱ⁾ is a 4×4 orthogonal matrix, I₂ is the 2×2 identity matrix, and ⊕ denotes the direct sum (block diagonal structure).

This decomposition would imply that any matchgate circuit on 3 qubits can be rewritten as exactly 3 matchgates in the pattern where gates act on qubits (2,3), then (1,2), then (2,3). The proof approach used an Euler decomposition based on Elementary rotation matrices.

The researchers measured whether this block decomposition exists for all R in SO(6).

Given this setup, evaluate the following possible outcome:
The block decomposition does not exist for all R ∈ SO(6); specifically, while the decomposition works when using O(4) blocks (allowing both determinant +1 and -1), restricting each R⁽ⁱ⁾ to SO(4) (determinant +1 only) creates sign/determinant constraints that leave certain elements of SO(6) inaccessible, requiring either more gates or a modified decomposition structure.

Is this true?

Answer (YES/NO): NO